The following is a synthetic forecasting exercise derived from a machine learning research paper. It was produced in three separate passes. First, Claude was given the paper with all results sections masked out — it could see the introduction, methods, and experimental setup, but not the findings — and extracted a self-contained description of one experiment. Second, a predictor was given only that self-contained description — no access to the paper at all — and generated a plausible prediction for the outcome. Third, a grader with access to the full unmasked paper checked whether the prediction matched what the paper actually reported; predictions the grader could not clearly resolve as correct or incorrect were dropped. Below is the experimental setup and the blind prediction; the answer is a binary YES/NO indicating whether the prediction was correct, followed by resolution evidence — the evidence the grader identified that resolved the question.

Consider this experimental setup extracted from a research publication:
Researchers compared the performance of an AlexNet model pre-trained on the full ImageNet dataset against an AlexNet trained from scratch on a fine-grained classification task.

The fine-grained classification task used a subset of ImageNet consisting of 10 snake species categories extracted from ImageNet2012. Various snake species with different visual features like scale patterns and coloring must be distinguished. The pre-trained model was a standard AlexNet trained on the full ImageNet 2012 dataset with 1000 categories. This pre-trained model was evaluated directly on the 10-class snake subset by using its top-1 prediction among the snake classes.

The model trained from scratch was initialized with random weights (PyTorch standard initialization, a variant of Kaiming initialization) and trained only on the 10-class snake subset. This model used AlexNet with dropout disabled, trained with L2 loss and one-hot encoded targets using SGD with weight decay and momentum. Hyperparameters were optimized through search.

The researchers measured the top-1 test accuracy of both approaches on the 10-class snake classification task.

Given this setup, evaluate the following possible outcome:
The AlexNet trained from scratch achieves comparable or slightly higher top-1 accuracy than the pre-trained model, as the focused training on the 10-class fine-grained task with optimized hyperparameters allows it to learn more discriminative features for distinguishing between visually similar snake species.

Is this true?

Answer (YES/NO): YES